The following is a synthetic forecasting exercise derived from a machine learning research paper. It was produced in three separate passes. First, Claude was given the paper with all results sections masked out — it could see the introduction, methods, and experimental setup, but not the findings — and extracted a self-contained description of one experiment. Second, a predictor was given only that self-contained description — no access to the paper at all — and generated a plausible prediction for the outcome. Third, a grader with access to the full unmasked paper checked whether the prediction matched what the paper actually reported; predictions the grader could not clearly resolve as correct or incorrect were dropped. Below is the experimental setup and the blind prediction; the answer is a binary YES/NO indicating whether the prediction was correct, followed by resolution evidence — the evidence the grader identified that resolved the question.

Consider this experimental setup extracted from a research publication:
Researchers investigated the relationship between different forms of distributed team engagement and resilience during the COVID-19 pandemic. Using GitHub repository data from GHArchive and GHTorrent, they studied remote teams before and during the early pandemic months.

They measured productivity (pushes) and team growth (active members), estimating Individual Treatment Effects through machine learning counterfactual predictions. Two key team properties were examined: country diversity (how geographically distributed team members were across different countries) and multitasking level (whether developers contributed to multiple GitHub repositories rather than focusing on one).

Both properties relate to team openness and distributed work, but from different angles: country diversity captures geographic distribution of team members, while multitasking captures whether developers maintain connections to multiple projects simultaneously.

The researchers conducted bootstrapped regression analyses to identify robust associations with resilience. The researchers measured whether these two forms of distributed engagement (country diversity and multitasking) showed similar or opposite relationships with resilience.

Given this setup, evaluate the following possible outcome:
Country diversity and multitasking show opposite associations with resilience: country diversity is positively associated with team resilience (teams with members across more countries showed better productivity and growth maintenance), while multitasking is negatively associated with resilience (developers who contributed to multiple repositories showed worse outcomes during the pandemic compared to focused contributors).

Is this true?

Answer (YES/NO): NO